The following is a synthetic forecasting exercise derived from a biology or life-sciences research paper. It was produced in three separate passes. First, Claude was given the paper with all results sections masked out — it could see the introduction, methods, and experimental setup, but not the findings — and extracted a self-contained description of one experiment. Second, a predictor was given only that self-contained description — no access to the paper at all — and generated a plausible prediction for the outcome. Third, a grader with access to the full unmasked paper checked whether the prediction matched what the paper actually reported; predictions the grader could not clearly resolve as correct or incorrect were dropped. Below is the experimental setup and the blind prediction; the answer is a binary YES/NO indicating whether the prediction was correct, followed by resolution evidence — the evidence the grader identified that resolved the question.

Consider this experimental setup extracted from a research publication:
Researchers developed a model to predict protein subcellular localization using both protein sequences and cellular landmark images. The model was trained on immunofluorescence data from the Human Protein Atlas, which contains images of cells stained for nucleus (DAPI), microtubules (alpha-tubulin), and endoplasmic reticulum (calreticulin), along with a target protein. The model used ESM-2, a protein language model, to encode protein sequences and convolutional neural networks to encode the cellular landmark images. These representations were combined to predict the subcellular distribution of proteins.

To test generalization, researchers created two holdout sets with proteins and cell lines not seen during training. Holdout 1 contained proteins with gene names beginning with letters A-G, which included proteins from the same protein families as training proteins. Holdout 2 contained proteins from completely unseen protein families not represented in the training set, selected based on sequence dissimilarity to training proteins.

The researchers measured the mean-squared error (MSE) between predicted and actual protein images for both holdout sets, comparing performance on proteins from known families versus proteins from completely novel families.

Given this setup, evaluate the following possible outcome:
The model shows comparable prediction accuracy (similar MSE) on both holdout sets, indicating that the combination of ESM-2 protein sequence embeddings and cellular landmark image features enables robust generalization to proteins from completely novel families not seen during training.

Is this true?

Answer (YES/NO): NO